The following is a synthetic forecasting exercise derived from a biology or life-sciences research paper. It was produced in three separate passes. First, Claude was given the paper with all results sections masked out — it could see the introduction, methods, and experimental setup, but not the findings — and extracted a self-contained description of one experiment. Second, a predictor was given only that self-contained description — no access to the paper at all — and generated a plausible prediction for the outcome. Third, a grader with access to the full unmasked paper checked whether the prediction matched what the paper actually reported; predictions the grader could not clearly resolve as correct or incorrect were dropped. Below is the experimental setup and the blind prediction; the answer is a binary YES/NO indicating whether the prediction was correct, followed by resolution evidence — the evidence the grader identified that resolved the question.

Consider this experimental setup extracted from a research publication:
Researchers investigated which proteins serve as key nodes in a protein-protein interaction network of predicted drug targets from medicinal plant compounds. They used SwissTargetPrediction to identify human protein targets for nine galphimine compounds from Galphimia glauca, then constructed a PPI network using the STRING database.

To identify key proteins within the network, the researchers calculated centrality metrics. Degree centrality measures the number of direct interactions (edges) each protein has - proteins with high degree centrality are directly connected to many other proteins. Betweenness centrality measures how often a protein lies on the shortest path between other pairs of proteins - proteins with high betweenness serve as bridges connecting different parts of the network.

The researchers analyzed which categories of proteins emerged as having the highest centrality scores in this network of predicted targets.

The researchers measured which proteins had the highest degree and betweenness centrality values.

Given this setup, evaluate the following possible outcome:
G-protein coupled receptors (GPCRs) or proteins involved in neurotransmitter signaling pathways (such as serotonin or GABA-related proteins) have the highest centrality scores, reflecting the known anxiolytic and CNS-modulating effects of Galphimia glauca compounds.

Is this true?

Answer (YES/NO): NO